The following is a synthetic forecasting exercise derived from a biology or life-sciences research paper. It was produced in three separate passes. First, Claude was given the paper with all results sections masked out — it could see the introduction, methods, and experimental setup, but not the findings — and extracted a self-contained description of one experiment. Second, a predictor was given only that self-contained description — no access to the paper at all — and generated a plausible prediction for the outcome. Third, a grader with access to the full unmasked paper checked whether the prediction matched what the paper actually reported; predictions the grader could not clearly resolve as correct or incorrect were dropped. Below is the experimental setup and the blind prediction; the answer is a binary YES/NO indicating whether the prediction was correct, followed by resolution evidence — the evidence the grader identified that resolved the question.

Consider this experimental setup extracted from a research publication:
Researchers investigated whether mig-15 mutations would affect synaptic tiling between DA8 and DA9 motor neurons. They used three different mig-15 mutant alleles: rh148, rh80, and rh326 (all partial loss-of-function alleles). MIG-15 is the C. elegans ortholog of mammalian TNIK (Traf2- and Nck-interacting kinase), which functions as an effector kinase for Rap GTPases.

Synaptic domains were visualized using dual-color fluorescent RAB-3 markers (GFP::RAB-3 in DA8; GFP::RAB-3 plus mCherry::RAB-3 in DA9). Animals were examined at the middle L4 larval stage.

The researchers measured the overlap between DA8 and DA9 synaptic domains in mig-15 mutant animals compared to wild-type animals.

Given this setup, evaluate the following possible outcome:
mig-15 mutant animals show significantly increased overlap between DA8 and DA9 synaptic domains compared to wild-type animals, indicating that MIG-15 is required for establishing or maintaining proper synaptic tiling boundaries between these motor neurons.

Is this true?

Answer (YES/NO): YES